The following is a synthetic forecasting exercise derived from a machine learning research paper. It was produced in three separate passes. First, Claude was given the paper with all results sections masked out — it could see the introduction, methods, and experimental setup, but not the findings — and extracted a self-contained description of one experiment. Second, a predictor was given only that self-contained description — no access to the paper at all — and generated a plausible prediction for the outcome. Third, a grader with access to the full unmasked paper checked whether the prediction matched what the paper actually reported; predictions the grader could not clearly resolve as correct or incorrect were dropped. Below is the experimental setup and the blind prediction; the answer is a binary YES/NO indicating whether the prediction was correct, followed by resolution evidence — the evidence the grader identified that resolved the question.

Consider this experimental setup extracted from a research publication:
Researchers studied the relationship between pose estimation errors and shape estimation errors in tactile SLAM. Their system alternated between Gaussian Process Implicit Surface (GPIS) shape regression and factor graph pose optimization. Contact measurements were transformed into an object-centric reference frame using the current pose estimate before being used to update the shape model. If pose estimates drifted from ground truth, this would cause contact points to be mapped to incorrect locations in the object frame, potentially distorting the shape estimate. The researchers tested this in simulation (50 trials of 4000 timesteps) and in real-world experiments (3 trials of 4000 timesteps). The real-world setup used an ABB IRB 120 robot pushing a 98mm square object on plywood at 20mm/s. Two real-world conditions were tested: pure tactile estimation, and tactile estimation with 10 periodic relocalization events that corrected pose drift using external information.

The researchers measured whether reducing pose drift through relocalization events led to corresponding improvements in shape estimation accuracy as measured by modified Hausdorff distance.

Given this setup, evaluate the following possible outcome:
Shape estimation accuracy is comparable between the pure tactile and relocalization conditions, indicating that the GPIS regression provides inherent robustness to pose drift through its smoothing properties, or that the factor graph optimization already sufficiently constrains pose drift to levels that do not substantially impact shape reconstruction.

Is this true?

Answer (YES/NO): NO